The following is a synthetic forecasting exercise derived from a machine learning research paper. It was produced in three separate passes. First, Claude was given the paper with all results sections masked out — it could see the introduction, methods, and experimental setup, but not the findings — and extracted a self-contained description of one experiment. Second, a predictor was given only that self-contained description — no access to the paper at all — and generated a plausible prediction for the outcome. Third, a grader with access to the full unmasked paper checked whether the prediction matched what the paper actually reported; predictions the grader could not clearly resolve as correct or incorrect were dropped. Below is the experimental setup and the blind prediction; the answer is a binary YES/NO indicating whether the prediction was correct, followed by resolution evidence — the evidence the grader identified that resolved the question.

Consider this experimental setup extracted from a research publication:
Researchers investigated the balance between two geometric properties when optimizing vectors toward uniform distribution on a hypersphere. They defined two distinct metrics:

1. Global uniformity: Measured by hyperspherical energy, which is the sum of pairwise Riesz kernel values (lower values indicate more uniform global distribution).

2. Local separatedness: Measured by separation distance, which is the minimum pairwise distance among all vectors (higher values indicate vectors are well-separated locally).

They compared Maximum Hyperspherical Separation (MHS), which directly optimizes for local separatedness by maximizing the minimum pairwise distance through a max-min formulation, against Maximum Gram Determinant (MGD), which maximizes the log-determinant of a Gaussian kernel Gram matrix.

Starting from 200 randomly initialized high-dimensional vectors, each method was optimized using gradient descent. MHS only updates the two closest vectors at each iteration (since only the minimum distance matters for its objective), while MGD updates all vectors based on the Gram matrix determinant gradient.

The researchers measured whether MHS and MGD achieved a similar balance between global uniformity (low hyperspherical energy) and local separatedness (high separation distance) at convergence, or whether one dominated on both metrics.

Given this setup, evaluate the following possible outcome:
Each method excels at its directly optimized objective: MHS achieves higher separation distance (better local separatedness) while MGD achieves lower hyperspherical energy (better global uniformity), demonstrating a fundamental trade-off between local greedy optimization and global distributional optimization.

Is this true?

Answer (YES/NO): NO